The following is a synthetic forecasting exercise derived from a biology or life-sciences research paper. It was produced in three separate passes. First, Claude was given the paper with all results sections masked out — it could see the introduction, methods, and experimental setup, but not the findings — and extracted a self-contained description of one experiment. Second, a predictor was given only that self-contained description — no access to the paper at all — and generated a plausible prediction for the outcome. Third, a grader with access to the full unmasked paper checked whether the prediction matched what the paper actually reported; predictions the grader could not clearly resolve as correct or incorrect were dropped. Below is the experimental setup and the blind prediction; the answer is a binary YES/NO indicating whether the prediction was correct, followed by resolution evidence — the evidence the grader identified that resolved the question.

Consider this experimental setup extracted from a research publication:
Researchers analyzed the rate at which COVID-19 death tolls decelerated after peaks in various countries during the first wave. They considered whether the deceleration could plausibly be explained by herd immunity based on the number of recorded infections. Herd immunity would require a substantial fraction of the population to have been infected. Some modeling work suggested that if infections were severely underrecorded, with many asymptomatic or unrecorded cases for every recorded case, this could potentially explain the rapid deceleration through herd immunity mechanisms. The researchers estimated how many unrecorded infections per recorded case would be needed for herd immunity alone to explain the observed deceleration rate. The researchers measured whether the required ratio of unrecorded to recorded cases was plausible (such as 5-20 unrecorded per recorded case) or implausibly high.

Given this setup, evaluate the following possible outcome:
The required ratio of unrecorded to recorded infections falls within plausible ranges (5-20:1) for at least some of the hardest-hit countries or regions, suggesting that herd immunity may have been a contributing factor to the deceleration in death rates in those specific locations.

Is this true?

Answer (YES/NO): NO